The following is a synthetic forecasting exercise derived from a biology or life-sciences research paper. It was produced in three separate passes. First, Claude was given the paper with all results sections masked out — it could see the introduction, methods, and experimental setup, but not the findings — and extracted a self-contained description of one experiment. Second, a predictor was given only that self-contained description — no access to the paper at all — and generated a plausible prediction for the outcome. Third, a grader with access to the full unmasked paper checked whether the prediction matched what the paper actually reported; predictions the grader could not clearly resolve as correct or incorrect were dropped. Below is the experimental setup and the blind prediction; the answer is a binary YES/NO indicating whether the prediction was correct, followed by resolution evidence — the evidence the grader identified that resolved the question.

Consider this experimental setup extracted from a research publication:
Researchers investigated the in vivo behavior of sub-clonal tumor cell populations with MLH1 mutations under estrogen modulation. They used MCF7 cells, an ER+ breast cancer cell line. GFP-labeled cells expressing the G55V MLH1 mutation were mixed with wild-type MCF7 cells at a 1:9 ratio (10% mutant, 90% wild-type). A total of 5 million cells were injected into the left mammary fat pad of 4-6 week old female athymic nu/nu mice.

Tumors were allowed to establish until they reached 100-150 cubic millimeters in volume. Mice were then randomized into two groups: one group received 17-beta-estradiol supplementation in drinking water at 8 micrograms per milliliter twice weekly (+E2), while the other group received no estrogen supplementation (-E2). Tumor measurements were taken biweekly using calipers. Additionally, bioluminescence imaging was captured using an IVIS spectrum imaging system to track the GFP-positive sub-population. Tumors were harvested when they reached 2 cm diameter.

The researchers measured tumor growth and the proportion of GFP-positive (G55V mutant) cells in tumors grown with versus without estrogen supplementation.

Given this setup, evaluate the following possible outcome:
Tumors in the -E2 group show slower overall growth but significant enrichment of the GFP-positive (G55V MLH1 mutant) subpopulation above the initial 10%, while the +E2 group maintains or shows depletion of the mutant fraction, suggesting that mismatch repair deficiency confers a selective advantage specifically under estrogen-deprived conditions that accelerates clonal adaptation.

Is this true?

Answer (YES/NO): NO